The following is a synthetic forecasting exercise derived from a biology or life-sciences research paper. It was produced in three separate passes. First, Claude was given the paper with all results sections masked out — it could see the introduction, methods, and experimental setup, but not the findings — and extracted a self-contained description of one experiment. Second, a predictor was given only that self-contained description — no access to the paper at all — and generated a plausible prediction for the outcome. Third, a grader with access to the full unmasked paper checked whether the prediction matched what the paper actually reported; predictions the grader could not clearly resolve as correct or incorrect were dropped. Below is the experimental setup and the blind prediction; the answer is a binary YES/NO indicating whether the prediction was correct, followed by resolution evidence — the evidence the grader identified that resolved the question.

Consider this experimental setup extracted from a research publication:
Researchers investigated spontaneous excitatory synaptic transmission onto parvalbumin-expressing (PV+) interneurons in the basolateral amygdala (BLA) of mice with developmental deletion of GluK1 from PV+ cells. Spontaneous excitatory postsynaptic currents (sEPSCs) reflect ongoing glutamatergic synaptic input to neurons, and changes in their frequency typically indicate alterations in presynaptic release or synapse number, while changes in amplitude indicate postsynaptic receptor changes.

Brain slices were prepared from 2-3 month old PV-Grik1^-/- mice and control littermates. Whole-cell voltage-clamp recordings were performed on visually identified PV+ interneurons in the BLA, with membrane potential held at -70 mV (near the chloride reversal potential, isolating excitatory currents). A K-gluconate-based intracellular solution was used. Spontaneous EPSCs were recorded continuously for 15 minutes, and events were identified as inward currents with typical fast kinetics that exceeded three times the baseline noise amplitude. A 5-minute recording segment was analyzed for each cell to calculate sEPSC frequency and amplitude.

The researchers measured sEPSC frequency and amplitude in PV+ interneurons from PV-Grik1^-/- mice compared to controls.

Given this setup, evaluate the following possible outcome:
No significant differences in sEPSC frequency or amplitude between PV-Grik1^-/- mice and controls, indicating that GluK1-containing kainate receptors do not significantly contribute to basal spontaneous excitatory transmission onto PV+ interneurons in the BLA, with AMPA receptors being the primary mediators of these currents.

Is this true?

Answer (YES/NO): NO